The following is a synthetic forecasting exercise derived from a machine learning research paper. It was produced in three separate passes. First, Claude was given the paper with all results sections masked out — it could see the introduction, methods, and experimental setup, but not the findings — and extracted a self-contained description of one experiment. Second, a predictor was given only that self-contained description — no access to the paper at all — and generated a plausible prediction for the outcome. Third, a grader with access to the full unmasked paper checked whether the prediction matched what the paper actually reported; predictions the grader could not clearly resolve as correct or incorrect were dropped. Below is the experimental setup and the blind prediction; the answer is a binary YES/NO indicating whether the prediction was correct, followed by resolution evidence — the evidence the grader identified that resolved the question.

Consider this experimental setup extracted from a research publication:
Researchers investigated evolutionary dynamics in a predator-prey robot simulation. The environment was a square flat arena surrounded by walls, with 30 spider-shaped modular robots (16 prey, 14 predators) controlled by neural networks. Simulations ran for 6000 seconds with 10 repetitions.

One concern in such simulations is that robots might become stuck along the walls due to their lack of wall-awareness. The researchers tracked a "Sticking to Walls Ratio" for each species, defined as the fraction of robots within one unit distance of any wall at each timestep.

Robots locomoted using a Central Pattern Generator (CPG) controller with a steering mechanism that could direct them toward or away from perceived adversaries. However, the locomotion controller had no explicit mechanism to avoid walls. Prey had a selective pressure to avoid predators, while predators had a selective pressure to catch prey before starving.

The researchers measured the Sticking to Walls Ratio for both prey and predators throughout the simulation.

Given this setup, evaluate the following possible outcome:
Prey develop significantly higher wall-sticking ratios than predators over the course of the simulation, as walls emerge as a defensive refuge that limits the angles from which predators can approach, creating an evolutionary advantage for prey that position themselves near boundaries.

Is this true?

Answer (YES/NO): NO